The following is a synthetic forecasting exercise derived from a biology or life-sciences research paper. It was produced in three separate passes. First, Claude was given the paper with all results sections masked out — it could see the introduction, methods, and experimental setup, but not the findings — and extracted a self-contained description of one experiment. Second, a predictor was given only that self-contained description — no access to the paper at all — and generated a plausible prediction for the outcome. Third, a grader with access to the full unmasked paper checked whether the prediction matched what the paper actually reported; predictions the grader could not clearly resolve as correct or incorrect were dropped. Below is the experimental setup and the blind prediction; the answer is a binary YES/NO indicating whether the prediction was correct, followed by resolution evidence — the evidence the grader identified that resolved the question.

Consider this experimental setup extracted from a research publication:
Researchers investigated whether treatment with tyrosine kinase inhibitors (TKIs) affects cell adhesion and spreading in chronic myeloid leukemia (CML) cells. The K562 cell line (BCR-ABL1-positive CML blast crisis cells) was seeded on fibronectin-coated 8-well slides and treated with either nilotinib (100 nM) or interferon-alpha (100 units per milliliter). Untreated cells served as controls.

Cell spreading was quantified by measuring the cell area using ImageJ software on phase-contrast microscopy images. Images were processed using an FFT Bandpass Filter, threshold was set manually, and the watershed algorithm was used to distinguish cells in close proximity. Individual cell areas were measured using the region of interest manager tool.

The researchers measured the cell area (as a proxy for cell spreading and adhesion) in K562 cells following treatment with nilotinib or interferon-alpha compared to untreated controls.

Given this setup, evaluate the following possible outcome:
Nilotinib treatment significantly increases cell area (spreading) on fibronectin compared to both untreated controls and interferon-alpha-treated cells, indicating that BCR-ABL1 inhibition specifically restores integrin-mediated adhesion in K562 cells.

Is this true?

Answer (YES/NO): NO